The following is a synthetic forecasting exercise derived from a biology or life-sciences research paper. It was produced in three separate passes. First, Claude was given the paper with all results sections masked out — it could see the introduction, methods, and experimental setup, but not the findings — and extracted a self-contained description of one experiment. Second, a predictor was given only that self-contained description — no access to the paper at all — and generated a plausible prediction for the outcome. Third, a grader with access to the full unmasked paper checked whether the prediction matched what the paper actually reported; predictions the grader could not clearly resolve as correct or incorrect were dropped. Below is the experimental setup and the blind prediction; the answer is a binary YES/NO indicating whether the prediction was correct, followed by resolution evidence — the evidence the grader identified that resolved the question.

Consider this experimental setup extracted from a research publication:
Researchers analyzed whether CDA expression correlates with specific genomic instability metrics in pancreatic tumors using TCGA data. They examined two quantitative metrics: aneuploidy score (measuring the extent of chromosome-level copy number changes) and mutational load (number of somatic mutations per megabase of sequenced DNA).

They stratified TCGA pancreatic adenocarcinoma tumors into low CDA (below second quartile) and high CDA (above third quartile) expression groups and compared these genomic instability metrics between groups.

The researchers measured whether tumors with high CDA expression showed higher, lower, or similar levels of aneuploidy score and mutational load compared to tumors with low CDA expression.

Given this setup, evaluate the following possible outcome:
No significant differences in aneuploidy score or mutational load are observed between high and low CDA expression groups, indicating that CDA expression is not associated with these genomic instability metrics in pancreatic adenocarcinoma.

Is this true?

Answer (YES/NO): NO